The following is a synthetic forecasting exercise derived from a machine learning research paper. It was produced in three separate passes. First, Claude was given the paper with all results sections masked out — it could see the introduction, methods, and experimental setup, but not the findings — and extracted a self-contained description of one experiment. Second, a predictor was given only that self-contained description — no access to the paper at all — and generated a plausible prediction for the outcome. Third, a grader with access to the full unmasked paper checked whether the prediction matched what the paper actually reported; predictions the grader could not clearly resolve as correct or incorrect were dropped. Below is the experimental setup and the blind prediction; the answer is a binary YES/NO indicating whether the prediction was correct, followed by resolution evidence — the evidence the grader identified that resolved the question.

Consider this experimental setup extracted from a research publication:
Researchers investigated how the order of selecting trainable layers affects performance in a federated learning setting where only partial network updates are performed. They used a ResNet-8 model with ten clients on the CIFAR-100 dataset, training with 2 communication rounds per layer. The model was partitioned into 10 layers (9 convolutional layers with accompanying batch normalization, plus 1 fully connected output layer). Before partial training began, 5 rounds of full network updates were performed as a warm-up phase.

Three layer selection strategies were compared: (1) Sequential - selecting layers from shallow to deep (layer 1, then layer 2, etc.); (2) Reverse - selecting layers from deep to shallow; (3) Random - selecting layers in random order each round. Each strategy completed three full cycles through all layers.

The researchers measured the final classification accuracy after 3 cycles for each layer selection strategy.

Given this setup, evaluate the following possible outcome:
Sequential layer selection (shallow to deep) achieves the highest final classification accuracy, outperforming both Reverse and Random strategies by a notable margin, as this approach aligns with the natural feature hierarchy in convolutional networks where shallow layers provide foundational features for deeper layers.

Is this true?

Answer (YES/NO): YES